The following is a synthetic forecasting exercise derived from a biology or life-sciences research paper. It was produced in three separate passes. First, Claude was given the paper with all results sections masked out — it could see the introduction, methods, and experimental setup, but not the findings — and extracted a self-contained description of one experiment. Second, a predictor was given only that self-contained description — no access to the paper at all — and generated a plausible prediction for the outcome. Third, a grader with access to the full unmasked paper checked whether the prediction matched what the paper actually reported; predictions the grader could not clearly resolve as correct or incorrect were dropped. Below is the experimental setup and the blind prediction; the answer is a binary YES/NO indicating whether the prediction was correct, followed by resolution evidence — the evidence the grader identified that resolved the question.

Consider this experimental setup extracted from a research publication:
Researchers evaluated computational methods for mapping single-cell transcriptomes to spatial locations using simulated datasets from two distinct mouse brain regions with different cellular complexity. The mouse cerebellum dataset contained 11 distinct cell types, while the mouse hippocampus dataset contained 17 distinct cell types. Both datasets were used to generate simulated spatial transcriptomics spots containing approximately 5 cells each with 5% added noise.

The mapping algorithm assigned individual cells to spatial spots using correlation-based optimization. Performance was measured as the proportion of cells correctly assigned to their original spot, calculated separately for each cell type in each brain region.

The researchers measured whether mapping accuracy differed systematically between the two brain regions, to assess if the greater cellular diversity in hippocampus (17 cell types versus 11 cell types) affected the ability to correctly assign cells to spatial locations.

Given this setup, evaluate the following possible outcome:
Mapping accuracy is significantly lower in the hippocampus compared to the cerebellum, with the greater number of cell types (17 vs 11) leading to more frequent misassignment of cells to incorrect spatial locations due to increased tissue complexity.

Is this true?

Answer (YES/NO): NO